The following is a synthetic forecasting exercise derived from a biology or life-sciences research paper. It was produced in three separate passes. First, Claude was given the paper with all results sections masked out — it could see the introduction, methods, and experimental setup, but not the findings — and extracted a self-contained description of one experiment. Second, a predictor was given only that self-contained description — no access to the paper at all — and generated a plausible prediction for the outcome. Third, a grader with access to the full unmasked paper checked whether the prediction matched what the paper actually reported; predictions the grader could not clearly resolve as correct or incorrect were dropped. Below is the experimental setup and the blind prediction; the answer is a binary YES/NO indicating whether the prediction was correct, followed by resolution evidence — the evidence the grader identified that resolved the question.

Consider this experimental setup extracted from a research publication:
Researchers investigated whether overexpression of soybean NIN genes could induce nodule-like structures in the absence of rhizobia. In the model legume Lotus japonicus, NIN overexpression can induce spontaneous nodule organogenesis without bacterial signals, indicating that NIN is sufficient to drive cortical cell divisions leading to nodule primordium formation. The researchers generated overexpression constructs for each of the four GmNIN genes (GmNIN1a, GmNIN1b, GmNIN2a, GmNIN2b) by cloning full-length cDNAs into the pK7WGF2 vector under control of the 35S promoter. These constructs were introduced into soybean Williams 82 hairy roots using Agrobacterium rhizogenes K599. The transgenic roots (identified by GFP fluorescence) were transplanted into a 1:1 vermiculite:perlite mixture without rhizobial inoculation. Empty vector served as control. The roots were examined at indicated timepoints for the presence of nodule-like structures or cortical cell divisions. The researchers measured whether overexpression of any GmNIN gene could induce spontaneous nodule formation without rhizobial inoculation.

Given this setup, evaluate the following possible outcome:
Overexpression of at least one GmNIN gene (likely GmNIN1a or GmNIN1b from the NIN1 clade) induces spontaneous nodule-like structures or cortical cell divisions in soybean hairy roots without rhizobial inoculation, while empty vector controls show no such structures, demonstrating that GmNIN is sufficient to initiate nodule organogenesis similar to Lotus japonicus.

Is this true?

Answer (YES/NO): NO